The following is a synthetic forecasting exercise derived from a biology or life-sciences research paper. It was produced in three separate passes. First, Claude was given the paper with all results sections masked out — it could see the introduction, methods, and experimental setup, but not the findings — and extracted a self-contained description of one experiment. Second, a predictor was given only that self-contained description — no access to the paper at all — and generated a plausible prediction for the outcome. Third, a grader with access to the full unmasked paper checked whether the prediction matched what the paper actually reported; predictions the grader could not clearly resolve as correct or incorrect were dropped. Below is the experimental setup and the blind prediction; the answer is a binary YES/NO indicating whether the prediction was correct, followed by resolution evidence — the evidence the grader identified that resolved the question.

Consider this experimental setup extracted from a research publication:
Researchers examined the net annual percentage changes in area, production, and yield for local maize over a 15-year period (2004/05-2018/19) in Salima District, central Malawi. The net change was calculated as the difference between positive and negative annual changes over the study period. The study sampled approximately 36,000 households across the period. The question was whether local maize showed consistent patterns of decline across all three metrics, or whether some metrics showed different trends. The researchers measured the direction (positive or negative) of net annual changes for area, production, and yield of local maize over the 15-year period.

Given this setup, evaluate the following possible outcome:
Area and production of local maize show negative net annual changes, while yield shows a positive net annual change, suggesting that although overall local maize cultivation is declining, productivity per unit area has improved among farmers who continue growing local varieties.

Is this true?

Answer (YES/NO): YES